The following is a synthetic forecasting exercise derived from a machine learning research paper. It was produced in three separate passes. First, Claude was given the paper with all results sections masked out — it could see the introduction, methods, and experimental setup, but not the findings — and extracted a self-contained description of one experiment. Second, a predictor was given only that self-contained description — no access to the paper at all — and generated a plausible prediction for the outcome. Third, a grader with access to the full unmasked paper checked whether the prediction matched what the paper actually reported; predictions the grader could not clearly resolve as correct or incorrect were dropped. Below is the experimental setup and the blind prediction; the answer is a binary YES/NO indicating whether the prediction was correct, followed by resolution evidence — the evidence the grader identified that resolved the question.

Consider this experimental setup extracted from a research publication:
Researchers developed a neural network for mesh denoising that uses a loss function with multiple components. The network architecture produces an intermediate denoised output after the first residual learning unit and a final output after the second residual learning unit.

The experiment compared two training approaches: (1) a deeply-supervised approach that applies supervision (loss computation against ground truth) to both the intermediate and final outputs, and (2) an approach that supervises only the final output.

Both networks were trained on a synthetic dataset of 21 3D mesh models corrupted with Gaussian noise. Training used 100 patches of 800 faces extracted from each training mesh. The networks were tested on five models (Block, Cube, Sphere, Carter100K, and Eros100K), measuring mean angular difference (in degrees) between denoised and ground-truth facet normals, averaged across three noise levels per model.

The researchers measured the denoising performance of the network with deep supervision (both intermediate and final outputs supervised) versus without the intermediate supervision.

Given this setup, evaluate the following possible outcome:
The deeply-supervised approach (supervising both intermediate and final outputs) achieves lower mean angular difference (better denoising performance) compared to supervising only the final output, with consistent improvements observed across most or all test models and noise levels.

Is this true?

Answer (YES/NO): YES